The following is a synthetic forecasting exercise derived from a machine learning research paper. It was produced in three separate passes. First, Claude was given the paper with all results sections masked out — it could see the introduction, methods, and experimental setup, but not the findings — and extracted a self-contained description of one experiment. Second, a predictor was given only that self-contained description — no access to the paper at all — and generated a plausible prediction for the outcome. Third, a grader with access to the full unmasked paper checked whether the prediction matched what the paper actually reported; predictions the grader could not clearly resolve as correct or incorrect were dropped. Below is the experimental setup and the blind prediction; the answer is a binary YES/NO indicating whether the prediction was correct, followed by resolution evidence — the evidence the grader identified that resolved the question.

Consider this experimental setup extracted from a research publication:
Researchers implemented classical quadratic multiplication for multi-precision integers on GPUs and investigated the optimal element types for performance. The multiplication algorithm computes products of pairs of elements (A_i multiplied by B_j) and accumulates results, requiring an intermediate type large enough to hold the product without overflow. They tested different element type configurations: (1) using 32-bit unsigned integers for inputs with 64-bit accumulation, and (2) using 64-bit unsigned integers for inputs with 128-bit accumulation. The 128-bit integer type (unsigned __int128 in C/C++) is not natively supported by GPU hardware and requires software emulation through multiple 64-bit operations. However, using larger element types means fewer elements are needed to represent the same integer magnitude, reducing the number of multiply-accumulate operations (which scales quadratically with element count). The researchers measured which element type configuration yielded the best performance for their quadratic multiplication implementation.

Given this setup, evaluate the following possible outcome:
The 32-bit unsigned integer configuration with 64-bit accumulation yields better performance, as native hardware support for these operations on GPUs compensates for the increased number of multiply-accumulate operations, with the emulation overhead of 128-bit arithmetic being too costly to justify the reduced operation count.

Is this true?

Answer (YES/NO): NO